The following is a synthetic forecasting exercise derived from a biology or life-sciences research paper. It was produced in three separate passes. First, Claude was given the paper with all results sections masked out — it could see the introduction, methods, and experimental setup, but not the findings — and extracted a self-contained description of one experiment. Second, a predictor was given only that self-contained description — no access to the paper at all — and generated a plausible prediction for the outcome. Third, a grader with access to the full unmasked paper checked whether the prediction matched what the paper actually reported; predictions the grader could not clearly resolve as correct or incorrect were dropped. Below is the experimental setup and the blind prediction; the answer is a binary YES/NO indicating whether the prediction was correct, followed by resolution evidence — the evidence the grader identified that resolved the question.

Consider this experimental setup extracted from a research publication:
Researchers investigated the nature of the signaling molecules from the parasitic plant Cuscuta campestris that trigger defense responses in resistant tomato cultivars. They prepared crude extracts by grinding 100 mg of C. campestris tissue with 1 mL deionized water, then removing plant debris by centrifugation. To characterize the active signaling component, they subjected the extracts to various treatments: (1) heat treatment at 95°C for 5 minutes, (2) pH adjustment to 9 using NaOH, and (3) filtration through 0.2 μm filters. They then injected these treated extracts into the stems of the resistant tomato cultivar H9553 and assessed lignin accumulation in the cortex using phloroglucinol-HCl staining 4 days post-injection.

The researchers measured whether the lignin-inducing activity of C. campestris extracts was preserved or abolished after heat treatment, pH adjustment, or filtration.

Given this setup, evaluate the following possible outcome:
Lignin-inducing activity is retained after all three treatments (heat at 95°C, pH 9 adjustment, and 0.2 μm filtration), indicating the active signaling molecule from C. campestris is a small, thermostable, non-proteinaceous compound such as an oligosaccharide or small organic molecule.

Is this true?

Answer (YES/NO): NO